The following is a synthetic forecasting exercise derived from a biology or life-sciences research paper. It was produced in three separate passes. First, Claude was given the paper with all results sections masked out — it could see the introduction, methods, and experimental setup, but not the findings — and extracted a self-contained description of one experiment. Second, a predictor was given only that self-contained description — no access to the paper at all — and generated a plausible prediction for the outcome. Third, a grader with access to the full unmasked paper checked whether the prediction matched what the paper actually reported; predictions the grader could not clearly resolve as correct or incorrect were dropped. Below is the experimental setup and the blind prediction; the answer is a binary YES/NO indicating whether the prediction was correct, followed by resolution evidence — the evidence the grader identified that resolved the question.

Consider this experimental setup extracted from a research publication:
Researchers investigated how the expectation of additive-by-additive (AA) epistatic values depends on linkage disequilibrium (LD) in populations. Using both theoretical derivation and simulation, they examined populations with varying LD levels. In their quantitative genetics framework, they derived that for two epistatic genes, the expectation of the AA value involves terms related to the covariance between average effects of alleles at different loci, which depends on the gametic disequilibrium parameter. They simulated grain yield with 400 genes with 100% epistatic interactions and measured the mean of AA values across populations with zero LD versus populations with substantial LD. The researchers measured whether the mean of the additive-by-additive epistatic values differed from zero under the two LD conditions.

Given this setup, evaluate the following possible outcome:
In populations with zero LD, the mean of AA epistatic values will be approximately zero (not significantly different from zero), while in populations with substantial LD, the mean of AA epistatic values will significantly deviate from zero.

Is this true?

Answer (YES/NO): YES